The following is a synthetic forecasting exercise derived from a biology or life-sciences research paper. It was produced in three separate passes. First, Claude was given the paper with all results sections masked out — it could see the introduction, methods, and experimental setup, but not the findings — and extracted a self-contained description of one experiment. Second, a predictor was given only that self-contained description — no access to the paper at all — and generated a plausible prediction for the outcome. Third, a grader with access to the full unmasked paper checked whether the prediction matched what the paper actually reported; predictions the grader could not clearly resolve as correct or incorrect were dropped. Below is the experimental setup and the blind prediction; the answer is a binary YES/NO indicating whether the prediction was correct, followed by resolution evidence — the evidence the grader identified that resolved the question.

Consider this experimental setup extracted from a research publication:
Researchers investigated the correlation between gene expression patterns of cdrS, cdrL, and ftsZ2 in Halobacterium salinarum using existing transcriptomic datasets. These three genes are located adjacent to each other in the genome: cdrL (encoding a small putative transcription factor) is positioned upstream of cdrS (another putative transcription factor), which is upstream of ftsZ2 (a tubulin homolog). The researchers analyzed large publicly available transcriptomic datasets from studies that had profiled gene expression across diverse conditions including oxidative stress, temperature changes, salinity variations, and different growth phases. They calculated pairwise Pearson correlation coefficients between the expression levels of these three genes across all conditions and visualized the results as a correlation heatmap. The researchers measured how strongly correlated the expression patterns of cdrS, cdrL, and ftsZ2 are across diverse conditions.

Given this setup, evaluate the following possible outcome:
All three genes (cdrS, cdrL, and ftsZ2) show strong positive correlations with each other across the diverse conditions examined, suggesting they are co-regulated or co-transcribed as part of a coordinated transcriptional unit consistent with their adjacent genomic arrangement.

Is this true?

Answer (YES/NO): NO